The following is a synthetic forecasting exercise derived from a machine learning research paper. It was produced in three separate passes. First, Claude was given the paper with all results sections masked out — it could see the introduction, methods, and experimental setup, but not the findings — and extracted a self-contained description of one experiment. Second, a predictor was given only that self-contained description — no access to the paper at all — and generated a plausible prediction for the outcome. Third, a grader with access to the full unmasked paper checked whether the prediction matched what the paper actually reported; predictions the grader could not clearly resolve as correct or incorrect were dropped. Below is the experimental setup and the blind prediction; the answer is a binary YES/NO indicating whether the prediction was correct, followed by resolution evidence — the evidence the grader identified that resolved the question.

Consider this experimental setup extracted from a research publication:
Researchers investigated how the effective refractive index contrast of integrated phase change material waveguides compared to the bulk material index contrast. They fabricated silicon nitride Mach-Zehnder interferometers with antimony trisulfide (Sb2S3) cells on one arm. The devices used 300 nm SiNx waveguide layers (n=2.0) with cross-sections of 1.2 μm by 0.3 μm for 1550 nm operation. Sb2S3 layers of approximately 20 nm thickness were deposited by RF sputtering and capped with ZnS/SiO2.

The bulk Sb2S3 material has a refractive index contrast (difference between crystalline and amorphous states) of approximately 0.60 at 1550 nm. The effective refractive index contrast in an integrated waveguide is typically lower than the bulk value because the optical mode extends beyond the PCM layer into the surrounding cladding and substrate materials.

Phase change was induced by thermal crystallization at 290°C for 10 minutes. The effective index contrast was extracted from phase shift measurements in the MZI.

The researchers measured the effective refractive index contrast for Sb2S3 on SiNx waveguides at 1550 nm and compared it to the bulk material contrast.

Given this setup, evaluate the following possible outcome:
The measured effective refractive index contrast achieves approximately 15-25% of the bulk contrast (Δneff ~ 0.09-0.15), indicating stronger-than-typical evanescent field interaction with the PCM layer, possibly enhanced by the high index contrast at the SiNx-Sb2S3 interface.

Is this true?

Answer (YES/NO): NO